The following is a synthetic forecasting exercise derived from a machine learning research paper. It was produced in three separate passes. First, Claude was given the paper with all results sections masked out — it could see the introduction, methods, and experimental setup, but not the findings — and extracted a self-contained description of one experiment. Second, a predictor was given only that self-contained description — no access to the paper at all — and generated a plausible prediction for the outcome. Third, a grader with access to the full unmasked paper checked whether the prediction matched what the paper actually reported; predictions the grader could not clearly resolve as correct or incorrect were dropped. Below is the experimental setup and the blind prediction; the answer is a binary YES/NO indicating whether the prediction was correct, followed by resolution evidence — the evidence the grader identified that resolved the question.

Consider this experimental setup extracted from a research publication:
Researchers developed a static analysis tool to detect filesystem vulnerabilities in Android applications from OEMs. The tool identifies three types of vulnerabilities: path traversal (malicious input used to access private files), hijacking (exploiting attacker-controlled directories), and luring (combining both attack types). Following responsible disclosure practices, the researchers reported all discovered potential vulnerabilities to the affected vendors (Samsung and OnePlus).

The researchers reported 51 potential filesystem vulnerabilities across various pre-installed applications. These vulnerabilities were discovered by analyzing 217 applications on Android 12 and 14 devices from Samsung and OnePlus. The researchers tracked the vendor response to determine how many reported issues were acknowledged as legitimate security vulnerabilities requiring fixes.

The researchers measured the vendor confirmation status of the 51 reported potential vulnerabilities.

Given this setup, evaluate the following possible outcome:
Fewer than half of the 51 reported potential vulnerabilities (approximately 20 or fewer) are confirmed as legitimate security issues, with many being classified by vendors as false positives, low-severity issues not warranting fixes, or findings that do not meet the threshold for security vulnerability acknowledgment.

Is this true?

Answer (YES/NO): NO